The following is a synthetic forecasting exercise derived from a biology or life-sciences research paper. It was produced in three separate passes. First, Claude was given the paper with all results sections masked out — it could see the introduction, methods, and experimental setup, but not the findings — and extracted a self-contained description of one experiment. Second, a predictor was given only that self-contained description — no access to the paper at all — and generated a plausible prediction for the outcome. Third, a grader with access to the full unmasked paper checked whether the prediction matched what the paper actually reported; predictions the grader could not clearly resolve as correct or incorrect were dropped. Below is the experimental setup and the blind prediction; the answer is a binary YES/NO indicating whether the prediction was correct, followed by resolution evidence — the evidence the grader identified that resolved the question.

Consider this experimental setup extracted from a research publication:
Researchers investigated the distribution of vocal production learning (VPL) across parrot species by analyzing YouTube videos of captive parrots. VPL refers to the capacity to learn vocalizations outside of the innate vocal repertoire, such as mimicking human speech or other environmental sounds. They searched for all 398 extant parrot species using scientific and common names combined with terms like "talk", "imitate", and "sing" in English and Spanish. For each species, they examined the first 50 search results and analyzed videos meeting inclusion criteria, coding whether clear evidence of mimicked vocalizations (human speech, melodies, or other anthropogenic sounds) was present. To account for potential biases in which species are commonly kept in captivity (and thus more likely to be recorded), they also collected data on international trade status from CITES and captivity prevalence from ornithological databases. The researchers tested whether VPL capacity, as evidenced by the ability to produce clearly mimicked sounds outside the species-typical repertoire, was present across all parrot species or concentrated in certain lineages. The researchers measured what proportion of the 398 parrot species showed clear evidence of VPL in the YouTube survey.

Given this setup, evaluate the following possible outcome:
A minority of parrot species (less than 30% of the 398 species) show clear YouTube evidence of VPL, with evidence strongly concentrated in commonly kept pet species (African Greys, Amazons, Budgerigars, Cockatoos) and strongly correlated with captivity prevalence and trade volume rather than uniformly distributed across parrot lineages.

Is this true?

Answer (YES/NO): NO